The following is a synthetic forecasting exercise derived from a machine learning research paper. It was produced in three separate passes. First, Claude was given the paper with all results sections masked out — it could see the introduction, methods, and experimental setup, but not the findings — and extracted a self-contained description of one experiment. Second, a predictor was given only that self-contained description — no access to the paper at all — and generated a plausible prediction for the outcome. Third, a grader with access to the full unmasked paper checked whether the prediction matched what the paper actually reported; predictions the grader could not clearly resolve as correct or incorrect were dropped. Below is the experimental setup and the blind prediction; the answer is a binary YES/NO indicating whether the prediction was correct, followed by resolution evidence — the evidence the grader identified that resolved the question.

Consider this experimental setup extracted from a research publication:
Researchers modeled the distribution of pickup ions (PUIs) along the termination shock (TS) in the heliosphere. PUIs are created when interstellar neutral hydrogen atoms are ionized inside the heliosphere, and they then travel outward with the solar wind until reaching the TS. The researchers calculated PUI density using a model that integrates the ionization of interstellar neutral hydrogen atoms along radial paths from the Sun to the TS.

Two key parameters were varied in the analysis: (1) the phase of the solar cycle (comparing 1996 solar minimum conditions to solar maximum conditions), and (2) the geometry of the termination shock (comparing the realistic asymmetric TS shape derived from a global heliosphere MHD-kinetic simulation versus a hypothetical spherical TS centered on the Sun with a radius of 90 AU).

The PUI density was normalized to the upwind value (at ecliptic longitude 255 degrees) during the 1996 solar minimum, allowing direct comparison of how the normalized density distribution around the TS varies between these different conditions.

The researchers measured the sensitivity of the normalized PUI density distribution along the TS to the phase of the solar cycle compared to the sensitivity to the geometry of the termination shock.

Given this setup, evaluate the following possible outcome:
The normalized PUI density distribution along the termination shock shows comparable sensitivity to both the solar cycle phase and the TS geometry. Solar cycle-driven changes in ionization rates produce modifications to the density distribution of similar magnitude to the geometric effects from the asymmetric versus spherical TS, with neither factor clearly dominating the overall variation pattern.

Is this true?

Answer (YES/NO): NO